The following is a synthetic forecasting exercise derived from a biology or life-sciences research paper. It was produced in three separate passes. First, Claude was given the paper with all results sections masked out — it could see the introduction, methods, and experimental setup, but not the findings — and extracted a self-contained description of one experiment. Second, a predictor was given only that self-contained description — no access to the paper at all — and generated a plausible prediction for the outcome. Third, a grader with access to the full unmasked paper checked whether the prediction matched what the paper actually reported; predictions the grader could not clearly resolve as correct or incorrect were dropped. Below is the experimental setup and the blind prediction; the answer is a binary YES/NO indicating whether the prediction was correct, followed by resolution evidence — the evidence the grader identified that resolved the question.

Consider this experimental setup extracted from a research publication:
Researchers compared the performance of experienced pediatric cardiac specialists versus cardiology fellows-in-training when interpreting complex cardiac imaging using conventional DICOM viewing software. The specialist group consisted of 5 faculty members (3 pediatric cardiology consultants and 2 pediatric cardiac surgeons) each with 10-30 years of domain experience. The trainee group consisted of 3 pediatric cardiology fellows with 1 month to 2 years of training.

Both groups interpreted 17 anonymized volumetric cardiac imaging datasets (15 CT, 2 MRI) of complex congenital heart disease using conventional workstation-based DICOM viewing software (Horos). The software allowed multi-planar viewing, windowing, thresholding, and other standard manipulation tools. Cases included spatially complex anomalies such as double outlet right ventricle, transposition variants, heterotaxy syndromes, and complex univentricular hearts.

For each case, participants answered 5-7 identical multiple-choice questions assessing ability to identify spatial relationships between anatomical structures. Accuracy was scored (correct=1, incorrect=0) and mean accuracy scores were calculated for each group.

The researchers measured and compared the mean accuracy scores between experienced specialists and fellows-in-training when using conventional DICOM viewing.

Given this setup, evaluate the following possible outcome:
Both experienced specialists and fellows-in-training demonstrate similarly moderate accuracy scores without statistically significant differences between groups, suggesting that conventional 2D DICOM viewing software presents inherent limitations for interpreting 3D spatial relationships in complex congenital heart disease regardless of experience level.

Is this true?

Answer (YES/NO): NO